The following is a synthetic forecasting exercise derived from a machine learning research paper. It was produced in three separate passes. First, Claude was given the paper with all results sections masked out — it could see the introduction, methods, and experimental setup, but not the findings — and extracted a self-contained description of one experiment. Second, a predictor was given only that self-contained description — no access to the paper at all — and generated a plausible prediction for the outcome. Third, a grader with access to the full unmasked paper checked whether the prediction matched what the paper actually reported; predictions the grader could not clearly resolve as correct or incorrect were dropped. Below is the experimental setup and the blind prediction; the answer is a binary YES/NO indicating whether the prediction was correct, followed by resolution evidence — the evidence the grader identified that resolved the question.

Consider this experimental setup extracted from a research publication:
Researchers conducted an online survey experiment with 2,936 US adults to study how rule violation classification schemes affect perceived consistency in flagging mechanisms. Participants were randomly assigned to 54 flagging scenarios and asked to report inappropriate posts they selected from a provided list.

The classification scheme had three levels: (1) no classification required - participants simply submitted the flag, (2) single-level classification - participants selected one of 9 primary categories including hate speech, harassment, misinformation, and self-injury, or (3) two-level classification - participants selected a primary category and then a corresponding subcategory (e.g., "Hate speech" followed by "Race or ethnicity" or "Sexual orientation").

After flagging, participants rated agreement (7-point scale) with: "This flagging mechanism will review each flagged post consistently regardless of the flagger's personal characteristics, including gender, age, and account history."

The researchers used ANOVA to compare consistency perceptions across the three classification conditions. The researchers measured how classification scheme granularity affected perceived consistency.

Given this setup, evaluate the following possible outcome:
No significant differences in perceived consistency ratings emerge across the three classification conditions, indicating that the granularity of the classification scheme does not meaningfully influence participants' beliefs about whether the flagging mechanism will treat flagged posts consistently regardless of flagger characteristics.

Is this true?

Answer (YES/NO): NO